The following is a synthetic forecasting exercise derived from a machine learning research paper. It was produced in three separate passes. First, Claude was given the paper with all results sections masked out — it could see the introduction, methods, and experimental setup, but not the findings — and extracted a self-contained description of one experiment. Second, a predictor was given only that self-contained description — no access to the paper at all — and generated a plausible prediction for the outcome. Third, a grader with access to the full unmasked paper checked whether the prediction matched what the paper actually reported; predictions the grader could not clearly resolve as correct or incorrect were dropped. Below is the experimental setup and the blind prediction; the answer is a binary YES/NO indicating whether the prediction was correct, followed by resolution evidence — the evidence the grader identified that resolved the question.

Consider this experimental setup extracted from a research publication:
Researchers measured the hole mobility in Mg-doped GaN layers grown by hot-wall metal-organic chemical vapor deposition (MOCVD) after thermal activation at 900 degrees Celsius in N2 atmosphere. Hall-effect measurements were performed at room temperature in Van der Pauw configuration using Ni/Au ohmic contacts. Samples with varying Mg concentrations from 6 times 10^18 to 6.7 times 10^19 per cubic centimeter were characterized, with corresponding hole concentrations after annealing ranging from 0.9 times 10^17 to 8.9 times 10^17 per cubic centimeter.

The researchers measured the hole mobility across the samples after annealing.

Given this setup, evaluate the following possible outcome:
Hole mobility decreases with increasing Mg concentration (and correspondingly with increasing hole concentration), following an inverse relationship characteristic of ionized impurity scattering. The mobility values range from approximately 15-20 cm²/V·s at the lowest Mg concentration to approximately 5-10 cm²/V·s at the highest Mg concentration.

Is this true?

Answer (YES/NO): NO